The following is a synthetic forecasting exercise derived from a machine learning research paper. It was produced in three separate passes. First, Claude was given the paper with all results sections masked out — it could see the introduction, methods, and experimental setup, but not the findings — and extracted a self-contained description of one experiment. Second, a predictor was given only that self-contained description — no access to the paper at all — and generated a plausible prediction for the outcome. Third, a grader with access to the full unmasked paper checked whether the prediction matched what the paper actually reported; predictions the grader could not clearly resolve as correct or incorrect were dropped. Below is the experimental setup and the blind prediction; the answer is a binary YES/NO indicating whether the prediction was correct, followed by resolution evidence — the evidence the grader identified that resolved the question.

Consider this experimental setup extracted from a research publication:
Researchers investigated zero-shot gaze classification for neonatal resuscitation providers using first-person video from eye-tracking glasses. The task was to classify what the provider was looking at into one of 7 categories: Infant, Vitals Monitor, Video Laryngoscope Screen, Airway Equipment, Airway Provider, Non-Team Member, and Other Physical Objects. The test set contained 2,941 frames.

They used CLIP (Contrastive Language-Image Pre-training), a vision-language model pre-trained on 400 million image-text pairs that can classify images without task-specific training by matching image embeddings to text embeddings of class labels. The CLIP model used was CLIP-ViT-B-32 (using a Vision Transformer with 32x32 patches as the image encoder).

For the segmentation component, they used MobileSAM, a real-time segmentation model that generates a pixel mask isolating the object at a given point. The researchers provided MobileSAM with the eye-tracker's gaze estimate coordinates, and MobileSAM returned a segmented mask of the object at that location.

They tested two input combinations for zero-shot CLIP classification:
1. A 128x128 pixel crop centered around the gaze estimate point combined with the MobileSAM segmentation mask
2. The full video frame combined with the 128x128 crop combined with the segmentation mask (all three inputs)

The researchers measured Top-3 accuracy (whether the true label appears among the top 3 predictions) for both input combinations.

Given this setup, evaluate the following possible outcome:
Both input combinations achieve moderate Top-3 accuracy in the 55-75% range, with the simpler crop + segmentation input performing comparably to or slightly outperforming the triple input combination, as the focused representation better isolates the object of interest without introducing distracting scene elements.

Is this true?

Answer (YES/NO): NO